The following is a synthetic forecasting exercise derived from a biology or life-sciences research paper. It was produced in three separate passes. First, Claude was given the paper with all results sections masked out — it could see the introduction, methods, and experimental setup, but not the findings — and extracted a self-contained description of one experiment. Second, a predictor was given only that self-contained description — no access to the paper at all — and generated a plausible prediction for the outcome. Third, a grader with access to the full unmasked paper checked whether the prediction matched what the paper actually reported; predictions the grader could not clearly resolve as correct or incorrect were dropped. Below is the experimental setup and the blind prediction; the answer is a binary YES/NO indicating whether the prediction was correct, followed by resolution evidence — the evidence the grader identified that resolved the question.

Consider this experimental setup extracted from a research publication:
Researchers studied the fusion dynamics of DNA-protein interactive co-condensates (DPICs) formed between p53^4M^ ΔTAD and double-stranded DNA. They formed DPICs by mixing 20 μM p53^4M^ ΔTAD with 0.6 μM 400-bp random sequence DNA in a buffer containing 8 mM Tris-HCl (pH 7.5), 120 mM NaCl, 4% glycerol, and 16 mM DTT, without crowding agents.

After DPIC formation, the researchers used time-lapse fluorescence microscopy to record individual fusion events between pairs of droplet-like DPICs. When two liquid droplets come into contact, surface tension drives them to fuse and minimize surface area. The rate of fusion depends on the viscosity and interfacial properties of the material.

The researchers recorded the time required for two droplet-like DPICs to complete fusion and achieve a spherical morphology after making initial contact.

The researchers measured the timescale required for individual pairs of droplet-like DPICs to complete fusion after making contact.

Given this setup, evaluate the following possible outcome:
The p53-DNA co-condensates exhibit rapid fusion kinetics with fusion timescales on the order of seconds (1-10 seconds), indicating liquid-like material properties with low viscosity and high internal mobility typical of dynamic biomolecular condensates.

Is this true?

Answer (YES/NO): NO